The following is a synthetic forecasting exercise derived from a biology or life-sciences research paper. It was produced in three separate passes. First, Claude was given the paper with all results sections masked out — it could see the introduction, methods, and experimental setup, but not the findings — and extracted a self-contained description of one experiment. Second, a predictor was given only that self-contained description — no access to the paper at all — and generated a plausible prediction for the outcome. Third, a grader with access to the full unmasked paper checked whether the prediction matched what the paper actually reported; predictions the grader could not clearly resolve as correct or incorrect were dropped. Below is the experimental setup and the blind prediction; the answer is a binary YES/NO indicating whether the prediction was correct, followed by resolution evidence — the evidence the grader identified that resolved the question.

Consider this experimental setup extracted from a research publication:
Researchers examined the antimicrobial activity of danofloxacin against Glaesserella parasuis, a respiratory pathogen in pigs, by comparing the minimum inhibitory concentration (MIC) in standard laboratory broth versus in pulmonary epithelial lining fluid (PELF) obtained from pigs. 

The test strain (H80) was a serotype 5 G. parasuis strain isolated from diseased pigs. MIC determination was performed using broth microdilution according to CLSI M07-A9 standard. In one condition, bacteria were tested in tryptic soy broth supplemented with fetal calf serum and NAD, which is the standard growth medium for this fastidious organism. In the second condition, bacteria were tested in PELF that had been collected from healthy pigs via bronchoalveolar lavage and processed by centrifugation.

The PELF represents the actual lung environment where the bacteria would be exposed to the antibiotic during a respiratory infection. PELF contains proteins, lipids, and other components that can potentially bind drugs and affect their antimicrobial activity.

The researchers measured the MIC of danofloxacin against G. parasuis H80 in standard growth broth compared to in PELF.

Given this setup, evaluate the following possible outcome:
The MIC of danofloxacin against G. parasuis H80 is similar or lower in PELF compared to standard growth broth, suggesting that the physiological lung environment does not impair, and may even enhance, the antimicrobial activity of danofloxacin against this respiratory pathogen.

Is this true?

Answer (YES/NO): YES